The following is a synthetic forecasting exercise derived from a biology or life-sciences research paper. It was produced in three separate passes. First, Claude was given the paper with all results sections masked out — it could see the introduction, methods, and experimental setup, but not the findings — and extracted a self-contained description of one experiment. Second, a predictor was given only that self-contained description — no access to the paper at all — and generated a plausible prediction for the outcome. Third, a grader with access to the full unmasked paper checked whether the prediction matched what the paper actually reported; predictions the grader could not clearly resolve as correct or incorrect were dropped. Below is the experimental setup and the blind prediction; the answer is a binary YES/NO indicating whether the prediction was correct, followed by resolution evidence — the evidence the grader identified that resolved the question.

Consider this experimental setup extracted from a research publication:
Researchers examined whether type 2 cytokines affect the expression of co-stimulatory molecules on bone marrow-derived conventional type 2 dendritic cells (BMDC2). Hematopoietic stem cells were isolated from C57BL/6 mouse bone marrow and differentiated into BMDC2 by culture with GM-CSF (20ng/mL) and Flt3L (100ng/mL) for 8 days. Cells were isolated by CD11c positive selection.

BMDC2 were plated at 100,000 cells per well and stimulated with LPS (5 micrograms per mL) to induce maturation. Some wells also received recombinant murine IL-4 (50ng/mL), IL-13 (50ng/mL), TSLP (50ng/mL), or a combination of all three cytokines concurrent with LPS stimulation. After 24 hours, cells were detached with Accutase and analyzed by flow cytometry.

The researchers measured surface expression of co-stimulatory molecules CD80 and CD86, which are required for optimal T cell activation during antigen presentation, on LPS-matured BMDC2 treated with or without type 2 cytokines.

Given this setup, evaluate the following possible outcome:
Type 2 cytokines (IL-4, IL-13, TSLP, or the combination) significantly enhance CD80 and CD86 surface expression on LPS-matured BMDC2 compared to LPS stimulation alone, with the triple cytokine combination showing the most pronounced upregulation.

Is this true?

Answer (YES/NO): NO